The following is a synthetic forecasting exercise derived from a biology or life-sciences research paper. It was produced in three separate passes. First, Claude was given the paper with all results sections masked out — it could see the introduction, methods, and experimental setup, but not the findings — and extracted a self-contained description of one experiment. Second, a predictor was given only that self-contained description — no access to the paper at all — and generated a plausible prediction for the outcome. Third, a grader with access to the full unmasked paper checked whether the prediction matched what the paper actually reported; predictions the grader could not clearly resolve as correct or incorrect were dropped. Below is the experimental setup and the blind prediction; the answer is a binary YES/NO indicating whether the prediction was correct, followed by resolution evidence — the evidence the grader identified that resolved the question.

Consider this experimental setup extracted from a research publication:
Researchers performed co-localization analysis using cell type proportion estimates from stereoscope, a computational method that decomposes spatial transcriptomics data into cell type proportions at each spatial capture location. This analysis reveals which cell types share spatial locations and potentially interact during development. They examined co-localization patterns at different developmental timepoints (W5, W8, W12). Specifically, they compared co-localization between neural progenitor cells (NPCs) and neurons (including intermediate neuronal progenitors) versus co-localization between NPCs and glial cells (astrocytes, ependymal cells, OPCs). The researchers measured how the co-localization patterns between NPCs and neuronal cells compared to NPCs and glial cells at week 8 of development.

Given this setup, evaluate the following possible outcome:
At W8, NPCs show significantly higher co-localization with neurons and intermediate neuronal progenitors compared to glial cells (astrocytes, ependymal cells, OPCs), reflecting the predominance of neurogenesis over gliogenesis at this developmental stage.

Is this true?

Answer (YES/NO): NO